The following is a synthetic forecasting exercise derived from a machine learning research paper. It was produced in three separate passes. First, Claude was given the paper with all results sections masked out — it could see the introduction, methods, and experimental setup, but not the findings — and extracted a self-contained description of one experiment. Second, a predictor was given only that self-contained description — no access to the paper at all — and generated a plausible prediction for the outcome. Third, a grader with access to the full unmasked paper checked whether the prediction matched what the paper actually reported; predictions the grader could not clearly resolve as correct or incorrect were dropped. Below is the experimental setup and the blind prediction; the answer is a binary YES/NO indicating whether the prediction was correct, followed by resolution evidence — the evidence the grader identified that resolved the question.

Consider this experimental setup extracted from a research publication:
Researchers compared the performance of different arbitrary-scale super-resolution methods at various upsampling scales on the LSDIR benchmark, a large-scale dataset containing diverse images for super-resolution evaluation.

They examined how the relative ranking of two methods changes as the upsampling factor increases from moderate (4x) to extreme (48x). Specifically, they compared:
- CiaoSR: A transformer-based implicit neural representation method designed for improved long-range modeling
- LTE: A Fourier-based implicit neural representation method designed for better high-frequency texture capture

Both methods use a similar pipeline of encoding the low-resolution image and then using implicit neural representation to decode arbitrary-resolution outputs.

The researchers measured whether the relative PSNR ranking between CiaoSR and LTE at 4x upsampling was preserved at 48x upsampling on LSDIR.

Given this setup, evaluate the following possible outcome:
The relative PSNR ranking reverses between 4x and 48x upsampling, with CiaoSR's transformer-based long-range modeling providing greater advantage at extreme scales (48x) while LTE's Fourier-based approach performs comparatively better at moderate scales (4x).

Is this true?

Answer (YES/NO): NO